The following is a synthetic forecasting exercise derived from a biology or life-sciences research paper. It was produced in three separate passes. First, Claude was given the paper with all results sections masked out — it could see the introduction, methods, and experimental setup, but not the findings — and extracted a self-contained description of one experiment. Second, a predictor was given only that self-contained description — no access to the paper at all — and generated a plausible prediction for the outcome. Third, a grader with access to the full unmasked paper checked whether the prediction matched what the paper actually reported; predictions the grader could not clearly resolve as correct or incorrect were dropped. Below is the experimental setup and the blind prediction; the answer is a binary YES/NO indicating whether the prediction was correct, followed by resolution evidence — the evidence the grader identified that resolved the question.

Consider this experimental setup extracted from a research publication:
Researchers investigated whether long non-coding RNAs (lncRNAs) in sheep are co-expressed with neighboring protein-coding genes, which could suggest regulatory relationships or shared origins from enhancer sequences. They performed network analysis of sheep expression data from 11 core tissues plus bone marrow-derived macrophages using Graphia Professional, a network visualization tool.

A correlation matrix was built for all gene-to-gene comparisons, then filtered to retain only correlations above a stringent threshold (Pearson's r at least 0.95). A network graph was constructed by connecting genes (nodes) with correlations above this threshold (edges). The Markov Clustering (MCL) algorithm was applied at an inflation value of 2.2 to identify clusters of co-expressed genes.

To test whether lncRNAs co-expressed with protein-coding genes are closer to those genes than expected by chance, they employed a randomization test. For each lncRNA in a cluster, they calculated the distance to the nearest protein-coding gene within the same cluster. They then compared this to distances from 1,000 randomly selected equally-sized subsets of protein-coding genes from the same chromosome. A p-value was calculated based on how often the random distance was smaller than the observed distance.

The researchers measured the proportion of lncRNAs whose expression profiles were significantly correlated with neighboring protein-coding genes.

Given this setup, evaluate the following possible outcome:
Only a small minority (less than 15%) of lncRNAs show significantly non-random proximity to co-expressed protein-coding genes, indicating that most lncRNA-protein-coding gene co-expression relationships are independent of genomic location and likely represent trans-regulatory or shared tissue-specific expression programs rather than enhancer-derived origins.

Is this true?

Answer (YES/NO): NO